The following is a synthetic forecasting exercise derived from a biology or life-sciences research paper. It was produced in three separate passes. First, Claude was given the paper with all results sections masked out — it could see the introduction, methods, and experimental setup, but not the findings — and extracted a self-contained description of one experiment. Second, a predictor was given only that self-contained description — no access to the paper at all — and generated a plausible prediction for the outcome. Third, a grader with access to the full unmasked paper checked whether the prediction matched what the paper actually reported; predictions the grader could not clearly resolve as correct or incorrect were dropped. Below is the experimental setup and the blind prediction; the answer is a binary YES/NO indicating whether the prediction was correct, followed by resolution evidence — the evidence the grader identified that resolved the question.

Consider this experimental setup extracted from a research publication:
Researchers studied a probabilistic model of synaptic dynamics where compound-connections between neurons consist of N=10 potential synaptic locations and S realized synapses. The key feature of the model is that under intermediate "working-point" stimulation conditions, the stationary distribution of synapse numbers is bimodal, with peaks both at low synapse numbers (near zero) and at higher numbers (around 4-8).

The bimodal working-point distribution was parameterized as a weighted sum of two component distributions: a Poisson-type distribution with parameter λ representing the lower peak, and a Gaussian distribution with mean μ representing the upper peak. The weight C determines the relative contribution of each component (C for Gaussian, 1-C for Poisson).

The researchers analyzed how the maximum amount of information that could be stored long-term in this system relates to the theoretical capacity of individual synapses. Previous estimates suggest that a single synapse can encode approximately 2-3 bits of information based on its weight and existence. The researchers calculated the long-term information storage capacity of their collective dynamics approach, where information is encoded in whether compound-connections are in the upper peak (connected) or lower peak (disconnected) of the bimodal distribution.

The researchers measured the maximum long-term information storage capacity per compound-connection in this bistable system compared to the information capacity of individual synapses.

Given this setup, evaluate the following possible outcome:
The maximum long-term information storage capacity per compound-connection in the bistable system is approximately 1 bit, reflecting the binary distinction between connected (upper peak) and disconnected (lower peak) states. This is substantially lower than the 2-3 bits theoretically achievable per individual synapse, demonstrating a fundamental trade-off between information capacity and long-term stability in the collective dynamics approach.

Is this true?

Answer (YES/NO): YES